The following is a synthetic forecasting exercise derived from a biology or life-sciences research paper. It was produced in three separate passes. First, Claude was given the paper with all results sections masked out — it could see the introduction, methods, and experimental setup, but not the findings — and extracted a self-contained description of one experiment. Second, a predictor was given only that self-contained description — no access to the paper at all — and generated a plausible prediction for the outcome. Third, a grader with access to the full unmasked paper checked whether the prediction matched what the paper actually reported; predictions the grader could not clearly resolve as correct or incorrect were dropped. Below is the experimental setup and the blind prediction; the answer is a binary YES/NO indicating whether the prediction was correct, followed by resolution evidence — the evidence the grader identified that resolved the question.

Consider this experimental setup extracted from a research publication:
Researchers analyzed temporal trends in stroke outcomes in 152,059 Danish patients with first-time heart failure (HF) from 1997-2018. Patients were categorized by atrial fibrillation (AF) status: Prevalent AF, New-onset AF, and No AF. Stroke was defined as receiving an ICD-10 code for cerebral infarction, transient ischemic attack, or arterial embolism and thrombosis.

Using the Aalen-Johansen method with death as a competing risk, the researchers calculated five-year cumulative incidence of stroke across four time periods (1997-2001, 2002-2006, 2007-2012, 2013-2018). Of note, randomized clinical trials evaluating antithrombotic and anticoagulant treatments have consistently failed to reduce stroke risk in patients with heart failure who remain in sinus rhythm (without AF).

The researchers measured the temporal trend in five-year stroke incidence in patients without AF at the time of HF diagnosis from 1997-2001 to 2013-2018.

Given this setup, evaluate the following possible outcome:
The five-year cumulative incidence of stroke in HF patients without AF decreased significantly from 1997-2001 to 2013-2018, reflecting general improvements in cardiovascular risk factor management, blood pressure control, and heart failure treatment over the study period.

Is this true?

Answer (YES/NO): YES